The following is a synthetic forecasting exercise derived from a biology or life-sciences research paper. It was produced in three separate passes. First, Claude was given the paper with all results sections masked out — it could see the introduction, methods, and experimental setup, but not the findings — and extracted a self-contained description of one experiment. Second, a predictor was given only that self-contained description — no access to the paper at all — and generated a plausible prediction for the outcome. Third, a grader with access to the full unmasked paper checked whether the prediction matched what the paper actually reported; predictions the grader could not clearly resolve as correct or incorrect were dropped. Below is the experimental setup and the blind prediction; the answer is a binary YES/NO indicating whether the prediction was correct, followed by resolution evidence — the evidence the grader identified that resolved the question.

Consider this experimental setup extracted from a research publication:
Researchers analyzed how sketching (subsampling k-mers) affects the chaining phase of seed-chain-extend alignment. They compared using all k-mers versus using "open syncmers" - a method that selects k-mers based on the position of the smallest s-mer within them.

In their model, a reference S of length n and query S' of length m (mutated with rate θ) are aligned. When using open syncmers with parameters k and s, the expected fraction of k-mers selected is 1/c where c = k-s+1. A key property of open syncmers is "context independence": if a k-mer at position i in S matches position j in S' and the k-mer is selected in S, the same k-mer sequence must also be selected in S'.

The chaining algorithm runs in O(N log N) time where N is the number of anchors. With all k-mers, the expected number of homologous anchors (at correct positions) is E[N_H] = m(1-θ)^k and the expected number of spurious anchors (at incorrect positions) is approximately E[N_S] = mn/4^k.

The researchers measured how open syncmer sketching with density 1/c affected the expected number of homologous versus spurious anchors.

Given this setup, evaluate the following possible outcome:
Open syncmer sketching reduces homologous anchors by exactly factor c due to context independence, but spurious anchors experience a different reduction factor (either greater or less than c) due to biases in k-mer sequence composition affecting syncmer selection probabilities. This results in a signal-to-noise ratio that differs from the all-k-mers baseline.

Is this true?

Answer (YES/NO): NO